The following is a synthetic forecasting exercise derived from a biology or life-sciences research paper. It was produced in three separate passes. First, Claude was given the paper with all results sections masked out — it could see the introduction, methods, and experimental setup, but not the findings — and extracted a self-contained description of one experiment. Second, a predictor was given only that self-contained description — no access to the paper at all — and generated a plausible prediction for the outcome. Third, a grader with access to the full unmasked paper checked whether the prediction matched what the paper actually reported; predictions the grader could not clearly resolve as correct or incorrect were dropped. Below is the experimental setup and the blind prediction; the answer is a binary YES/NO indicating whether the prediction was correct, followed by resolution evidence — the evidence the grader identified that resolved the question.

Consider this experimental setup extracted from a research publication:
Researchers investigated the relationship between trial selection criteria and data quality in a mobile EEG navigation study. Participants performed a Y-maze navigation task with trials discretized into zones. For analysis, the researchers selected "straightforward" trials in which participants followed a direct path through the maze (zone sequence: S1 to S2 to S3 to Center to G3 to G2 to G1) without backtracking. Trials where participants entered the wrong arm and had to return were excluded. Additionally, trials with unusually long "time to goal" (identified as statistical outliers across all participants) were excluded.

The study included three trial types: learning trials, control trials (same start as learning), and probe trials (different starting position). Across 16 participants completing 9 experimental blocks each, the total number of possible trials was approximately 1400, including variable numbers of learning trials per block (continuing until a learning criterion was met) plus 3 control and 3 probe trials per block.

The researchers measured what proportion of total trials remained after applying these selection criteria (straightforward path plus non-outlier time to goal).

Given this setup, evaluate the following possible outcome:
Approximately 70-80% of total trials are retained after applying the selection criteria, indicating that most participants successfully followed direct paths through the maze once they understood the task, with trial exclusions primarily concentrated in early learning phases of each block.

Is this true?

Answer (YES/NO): NO